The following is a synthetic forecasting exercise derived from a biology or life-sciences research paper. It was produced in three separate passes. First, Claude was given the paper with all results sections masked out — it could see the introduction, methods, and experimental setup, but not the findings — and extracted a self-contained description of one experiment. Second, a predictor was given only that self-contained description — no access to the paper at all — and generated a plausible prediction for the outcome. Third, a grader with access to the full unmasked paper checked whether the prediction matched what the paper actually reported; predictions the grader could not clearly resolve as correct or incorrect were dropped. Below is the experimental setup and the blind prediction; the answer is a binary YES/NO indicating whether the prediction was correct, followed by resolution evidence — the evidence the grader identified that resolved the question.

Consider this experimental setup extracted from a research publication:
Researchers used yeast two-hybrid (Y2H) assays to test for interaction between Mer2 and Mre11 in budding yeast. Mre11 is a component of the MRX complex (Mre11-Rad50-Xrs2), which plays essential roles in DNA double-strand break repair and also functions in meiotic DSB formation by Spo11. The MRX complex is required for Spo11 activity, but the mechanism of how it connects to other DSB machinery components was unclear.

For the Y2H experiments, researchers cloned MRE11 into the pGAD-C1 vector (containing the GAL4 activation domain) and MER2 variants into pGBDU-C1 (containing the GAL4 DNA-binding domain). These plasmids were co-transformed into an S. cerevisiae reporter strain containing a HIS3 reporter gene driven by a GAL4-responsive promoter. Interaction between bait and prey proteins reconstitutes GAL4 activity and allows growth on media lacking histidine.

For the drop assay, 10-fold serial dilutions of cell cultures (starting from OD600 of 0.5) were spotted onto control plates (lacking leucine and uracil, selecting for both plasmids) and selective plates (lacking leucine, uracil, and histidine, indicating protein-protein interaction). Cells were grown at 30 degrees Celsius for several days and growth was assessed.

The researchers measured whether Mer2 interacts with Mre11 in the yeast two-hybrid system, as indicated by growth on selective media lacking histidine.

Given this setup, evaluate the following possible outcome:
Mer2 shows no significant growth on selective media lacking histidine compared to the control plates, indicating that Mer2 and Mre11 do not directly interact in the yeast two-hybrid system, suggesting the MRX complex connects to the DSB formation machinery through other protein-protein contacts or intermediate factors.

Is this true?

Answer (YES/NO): NO